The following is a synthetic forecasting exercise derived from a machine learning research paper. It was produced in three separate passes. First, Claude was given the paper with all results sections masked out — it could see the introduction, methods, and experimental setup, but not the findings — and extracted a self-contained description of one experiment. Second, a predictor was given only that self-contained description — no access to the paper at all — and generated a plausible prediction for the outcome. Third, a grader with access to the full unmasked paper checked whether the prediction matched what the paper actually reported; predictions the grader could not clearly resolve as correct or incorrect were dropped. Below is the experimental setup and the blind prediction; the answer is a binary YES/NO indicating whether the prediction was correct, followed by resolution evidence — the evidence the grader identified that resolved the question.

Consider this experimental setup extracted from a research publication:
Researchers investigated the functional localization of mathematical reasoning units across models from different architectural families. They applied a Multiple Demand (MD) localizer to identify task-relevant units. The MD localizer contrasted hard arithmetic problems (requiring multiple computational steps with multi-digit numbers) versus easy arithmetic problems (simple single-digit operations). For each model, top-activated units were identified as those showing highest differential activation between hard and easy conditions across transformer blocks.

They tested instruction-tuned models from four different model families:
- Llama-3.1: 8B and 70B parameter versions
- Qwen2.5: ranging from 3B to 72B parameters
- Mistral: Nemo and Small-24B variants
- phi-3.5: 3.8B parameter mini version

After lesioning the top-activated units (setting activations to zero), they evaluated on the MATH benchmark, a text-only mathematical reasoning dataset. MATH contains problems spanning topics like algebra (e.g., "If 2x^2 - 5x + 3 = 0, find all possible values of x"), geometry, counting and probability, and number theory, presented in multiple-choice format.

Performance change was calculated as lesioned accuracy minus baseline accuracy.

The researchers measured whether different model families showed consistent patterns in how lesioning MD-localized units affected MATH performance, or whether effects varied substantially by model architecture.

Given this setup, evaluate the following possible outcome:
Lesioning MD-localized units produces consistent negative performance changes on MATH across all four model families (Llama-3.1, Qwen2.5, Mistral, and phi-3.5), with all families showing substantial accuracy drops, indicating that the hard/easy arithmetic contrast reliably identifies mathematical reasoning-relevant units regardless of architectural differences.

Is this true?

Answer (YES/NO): NO